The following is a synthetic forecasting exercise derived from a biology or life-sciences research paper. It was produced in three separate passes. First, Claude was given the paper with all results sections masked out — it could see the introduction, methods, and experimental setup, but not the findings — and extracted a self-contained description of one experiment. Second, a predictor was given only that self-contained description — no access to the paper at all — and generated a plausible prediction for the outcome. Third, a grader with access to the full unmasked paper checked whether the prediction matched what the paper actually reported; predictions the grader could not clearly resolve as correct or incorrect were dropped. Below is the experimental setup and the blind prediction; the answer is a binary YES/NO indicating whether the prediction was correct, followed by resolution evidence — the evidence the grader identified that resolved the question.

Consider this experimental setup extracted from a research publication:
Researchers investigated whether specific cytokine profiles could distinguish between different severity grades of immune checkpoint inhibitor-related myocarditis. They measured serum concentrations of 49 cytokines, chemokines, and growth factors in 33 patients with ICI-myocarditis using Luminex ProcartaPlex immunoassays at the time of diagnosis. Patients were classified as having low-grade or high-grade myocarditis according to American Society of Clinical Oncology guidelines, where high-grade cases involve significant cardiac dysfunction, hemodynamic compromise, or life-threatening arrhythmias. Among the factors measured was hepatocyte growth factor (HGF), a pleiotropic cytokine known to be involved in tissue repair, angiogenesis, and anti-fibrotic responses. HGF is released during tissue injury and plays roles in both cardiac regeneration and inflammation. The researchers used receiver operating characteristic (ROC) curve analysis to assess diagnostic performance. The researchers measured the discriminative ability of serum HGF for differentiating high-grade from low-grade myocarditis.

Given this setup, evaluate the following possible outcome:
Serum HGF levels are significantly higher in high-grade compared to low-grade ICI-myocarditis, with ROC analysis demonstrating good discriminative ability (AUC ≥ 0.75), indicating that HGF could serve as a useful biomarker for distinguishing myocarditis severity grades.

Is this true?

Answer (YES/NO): NO